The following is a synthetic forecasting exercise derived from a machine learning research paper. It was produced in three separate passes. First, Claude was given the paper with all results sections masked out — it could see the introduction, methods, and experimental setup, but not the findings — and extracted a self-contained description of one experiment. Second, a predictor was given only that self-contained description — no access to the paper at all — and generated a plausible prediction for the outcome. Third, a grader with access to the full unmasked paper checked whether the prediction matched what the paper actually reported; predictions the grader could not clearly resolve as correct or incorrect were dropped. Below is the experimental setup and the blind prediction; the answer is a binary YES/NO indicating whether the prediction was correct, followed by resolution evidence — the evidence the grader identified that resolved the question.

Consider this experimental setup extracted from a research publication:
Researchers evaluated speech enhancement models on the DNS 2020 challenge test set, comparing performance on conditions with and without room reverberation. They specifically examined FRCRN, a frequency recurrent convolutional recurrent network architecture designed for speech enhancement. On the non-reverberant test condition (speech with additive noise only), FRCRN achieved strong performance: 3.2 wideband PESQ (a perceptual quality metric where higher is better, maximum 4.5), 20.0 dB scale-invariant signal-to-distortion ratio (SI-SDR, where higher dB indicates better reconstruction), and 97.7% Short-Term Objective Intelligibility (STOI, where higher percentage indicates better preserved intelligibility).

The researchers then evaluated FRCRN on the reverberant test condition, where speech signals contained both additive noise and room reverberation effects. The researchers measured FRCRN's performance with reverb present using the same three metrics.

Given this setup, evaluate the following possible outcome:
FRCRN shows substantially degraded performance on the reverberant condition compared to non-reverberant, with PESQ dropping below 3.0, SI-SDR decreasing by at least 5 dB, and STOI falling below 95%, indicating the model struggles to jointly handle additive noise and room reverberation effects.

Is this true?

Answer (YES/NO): YES